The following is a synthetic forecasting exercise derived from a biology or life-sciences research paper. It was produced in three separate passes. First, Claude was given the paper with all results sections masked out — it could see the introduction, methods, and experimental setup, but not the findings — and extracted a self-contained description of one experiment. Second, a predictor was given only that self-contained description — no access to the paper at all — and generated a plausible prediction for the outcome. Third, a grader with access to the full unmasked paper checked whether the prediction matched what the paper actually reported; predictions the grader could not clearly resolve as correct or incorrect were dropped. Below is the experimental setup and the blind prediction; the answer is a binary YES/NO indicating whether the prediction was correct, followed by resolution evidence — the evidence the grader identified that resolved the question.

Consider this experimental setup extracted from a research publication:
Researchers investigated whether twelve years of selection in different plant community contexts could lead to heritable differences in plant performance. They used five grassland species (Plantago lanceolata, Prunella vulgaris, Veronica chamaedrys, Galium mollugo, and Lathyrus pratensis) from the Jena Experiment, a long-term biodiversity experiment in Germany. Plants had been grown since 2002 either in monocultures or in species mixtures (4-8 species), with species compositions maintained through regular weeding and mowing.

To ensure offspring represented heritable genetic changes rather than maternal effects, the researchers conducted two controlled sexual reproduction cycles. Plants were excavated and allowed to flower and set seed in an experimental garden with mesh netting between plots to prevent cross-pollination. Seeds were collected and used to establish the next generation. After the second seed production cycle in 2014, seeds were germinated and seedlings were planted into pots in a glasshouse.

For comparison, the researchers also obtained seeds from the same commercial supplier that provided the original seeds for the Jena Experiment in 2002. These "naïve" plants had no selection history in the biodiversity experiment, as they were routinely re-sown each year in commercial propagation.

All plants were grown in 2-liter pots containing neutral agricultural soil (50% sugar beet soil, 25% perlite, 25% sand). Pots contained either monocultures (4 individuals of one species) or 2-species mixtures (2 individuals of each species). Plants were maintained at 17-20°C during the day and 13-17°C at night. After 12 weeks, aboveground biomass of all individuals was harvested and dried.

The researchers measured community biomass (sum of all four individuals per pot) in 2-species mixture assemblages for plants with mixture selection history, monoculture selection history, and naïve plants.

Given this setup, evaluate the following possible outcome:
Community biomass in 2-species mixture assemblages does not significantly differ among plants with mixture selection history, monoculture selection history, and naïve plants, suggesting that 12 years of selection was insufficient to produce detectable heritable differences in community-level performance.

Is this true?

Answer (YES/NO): NO